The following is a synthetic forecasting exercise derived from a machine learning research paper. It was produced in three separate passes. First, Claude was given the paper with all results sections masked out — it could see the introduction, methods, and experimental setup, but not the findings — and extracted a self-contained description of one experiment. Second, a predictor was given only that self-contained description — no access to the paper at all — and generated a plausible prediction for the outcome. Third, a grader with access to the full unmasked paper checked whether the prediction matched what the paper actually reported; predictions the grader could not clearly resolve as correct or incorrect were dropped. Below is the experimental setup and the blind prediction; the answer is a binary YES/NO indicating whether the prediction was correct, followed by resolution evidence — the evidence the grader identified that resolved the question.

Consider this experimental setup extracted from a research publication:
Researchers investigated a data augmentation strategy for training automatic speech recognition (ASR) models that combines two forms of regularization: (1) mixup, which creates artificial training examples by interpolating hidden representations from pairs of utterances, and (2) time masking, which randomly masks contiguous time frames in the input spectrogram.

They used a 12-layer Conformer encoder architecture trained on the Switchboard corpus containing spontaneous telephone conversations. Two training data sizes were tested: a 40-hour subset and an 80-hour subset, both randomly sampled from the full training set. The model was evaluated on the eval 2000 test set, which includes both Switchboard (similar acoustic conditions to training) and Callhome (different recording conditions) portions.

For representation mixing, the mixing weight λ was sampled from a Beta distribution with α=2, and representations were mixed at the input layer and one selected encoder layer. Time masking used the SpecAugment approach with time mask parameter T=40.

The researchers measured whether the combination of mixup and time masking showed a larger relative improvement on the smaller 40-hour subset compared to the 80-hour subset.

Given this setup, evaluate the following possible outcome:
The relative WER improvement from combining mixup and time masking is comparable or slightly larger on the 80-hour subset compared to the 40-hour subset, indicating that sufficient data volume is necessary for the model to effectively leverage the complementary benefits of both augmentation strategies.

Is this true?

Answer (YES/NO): NO